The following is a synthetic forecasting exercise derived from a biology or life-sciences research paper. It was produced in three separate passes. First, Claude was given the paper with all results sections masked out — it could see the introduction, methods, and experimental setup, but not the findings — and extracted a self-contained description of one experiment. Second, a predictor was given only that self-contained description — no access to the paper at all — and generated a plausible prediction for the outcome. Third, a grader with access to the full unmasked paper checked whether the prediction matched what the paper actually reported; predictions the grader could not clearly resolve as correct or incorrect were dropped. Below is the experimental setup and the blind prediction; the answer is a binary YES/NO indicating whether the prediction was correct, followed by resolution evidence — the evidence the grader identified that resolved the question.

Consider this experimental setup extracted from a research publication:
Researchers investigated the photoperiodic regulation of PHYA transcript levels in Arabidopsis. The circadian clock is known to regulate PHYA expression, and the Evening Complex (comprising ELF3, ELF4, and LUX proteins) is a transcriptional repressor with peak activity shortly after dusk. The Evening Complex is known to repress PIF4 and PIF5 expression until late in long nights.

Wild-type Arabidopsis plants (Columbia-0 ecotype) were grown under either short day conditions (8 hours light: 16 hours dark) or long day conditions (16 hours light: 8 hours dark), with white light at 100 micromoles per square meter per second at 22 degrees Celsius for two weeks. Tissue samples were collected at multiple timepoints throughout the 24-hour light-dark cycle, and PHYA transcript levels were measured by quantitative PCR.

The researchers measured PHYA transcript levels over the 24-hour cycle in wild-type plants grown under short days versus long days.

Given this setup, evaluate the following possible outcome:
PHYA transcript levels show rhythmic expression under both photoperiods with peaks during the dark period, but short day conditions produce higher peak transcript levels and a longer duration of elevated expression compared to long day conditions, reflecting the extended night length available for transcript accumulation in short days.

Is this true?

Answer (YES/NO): NO